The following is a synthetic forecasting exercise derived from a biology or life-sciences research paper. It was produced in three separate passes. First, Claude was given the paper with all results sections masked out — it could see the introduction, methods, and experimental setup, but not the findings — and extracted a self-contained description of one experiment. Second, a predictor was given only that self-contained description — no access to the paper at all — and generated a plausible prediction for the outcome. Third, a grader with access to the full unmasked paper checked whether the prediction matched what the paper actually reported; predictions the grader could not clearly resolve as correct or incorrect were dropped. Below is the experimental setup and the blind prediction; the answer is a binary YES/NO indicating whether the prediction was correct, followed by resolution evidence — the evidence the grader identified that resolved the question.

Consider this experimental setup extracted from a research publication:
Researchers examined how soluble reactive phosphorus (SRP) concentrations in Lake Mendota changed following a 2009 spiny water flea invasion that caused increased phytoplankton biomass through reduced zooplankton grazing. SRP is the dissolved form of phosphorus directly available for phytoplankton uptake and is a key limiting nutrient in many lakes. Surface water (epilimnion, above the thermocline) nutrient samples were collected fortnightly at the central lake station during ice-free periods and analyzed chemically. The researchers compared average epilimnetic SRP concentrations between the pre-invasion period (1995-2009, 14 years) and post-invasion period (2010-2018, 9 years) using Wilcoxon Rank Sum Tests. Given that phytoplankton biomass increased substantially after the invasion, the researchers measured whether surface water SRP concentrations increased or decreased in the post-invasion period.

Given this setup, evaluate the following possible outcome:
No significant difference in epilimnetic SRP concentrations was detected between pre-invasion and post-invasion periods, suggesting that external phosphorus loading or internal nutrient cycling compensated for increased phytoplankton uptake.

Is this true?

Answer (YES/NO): NO